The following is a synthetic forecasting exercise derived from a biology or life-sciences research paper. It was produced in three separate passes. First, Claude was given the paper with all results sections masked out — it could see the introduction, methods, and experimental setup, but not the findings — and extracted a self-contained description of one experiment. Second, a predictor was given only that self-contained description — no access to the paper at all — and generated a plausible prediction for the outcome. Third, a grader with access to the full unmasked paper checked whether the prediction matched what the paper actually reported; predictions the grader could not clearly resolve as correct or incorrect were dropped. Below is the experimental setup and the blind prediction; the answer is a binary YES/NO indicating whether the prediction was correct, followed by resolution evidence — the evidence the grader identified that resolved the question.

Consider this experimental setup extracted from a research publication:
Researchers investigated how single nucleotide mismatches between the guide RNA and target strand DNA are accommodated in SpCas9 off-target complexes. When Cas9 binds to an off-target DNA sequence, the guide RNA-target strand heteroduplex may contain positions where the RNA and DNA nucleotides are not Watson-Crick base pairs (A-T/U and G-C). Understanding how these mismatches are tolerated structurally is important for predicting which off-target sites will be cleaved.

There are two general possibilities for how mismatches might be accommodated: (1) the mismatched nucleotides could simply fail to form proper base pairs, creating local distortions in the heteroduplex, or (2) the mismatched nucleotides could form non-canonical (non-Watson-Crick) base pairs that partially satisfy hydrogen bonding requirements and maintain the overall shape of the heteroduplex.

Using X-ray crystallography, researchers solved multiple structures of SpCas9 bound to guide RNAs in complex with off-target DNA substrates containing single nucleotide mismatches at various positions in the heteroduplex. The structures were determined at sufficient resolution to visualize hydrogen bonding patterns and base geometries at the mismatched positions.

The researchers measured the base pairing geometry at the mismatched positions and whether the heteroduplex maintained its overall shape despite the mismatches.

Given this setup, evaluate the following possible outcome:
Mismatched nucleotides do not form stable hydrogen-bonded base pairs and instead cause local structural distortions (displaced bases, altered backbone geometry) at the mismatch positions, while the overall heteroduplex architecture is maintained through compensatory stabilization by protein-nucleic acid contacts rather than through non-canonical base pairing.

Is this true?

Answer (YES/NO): NO